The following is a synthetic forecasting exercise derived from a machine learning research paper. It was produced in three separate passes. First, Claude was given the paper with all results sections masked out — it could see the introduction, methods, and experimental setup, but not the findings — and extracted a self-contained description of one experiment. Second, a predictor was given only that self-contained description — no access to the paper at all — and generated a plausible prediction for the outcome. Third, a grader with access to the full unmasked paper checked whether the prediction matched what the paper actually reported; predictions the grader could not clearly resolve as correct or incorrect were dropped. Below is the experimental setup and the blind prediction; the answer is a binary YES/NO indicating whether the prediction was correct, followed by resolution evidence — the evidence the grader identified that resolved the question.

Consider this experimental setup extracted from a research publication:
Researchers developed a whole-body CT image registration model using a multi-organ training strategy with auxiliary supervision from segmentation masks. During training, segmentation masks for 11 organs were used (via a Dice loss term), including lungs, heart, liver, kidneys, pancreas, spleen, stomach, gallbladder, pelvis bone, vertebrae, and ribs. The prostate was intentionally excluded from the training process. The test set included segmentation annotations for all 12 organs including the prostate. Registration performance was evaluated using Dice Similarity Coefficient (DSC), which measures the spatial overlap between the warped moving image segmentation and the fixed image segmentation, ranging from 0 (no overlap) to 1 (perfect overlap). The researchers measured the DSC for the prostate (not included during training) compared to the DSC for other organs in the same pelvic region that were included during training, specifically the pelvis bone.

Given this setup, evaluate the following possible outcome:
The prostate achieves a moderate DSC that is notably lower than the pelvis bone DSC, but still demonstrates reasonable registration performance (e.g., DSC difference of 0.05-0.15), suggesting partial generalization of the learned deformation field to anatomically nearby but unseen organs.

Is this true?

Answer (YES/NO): NO